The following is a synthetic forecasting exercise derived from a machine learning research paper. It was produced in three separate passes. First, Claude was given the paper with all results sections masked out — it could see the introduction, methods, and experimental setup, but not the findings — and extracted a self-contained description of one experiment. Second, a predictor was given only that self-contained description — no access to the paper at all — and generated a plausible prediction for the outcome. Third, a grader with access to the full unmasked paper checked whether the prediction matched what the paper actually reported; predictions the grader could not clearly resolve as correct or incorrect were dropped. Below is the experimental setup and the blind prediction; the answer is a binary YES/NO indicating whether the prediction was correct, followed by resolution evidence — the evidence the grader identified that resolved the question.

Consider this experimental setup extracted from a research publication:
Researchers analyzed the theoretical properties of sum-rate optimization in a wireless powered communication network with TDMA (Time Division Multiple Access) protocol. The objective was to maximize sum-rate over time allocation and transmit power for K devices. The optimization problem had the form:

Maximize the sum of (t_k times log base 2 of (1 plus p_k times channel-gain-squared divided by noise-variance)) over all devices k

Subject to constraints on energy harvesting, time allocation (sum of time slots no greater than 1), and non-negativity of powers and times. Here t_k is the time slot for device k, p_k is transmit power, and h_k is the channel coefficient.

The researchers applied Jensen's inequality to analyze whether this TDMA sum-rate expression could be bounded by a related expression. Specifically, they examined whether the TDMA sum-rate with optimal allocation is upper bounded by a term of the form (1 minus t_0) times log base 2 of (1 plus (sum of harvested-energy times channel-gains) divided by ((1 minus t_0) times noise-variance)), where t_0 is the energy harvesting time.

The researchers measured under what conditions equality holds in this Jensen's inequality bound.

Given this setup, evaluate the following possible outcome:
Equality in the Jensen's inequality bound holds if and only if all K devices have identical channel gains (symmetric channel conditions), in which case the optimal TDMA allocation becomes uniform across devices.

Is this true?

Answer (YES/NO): NO